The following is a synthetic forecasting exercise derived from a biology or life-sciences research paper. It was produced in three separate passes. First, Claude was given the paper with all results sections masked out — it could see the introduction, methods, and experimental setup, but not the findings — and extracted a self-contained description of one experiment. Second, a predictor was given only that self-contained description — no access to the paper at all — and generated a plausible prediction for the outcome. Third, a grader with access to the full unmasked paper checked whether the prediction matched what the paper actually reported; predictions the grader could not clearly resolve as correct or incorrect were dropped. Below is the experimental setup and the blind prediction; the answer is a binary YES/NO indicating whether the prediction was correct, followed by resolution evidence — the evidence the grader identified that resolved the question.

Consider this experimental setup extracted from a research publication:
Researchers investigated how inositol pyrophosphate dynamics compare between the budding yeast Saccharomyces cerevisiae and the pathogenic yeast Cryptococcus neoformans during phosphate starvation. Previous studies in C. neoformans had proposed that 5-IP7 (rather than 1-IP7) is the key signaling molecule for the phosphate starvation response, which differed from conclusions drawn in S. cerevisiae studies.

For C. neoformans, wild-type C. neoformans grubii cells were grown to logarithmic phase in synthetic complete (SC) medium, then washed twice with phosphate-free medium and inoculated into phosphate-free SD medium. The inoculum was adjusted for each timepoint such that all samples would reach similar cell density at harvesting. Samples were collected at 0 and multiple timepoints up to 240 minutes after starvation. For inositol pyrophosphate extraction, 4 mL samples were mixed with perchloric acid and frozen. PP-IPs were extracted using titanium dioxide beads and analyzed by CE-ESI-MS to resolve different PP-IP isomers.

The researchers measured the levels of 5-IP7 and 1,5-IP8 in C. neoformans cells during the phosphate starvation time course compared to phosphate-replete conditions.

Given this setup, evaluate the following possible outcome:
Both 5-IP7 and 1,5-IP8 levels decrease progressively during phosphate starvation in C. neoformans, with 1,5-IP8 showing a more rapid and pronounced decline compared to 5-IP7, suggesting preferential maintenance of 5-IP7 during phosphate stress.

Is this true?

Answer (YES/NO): YES